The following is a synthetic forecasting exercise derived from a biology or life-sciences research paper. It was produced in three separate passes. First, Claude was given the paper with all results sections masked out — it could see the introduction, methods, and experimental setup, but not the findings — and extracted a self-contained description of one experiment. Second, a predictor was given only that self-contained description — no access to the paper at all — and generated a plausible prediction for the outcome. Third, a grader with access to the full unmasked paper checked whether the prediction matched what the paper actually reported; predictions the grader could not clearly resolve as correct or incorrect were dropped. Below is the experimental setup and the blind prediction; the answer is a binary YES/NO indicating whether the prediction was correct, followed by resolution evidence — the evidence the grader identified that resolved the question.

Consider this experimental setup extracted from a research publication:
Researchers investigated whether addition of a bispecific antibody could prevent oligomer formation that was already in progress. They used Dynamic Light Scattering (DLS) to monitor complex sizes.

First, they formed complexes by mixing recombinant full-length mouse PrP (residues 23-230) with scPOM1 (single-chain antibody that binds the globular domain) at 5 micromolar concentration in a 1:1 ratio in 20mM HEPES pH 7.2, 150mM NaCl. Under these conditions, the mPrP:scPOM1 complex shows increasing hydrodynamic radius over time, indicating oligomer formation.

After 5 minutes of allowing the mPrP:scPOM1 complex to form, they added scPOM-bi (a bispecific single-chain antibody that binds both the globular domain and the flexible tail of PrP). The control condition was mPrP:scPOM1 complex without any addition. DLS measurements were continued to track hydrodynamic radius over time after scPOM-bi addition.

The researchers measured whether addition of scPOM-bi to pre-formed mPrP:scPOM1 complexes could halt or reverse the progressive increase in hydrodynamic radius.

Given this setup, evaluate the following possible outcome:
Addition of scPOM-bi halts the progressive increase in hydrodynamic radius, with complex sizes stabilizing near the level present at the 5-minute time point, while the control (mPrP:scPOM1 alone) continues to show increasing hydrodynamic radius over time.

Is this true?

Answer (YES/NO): NO